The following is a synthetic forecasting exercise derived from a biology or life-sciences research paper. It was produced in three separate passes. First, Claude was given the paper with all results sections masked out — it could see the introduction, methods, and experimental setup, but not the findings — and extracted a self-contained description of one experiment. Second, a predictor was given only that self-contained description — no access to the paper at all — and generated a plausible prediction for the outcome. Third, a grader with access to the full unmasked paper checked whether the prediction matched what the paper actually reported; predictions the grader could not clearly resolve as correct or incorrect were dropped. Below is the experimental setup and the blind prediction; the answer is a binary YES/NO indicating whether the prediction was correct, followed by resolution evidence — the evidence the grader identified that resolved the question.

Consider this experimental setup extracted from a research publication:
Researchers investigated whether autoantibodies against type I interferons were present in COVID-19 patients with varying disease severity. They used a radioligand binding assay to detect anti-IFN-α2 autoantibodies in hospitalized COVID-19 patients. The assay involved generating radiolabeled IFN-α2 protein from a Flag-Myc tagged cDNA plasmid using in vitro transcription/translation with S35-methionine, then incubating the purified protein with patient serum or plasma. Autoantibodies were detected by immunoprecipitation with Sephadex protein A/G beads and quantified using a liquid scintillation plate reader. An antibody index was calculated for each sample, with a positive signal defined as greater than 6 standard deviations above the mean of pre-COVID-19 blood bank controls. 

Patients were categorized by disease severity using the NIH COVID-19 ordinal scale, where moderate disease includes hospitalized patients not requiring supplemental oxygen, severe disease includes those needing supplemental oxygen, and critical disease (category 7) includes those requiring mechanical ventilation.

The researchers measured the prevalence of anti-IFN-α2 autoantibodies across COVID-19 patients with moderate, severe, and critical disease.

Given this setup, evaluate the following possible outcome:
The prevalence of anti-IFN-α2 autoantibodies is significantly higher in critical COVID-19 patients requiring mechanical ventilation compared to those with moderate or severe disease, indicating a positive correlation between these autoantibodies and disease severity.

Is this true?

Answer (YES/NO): YES